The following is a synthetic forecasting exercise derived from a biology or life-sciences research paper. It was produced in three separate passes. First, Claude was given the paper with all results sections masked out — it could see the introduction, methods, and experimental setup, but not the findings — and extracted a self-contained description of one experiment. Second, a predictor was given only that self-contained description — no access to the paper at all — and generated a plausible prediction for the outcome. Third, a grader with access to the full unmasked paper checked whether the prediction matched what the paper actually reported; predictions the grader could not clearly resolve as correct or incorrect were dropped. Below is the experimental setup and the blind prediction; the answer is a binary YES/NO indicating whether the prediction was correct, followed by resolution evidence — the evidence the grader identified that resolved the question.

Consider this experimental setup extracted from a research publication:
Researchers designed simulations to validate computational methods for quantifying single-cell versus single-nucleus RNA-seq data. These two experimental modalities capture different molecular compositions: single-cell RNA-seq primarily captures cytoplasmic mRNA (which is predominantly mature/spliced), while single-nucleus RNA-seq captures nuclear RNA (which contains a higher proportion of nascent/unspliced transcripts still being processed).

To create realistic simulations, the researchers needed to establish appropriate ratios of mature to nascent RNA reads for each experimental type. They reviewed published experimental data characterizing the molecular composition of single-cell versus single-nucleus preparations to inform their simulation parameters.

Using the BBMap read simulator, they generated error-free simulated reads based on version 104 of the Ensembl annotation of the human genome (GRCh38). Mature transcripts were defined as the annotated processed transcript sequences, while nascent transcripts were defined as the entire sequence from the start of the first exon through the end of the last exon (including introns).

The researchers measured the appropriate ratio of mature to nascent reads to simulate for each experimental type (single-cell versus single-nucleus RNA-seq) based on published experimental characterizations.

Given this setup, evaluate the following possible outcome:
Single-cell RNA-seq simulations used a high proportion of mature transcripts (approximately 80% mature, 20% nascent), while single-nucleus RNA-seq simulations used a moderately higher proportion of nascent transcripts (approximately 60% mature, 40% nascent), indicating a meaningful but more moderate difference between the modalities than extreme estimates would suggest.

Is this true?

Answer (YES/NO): NO